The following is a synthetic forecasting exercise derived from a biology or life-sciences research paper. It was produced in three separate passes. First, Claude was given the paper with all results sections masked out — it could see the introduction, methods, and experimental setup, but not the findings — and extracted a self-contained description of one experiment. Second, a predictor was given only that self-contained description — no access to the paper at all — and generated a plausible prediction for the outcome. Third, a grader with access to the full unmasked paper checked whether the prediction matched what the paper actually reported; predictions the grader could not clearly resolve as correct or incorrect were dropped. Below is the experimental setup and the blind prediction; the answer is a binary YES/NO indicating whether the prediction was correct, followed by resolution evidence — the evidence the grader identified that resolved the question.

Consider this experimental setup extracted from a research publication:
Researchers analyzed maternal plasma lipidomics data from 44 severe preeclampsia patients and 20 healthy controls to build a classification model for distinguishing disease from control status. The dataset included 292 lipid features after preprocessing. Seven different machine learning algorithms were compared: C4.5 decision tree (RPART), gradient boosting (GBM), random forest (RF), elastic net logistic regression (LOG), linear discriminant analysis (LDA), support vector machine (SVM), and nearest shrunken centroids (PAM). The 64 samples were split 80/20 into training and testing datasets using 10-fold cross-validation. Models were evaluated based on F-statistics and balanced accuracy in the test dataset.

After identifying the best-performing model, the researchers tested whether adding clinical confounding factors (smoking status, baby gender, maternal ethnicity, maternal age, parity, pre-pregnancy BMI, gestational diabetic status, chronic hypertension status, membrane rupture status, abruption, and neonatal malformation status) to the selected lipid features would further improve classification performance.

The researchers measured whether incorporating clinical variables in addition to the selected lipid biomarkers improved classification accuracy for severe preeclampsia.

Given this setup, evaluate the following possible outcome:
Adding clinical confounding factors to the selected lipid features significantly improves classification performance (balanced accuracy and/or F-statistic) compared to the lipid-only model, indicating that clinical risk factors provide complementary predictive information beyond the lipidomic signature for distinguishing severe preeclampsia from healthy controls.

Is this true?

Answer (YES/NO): NO